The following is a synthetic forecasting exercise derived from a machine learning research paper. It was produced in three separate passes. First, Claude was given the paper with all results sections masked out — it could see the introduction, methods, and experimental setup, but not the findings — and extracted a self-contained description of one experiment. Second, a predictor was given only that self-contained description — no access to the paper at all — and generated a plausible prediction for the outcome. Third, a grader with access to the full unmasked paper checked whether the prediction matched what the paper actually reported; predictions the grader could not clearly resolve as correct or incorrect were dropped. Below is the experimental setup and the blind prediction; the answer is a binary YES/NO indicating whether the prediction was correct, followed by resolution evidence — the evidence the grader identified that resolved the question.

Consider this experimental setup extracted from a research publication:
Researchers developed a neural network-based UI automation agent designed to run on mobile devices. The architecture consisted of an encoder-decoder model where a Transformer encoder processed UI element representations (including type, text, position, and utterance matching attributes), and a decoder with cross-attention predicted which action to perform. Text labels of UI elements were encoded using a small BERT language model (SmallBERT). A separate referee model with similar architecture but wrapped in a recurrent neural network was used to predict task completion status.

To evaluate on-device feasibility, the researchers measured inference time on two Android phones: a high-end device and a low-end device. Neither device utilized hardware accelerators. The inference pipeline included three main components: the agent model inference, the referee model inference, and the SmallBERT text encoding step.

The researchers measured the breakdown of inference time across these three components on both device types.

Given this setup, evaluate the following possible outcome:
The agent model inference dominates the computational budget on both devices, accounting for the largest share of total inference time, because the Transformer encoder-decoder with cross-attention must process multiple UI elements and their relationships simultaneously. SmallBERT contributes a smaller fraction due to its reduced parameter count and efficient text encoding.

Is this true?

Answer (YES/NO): NO